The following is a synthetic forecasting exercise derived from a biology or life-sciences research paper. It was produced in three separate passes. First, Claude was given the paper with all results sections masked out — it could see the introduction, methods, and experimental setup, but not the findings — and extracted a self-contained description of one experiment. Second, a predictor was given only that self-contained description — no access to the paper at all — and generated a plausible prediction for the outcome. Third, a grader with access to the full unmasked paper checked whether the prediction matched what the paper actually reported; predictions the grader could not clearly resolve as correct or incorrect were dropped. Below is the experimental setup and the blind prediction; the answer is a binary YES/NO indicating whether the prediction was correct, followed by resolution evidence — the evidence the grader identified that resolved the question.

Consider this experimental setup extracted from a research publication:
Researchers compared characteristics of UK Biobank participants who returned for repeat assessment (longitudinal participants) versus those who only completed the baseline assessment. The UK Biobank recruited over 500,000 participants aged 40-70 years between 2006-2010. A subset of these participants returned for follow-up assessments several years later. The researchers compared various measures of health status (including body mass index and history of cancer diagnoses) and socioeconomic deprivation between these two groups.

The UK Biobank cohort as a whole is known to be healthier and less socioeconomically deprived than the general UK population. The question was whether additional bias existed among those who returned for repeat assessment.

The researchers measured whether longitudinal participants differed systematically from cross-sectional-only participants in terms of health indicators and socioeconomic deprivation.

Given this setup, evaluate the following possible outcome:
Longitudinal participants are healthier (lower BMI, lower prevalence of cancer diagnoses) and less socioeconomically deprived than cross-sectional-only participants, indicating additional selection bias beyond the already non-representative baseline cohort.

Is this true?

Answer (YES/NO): YES